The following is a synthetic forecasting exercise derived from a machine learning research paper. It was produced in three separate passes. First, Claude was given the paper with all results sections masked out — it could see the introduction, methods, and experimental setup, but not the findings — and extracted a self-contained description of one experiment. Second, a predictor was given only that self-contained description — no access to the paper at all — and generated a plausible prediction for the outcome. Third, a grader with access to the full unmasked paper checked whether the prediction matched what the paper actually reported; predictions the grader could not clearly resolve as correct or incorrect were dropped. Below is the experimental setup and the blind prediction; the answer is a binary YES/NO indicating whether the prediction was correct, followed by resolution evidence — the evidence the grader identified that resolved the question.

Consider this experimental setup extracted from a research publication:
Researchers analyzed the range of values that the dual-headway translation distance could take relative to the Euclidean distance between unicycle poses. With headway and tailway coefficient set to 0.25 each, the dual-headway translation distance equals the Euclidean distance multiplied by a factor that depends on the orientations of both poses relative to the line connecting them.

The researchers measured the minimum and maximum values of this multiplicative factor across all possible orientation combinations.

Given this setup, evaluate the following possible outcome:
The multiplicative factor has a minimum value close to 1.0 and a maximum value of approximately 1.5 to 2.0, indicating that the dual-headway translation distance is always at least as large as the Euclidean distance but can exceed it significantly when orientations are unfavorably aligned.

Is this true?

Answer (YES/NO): YES